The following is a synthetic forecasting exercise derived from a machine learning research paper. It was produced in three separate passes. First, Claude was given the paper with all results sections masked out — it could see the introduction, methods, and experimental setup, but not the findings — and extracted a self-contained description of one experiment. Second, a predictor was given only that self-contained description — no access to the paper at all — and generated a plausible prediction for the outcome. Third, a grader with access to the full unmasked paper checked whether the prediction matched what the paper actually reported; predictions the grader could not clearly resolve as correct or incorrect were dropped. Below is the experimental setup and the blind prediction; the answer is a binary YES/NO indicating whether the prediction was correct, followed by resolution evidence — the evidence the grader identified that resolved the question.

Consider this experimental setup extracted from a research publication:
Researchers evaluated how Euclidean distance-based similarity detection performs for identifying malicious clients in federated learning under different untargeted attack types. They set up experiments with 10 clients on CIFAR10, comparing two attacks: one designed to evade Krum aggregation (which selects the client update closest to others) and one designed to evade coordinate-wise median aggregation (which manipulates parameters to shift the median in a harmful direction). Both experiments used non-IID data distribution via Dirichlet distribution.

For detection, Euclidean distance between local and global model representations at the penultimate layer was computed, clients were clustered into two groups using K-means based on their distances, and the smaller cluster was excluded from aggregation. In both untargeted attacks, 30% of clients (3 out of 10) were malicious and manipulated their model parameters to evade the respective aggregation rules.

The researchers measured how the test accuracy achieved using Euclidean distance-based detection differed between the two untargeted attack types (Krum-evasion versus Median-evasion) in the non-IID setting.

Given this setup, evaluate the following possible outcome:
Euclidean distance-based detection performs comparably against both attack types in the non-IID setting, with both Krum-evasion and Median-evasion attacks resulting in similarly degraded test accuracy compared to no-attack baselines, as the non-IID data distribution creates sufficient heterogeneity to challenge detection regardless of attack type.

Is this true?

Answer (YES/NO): NO